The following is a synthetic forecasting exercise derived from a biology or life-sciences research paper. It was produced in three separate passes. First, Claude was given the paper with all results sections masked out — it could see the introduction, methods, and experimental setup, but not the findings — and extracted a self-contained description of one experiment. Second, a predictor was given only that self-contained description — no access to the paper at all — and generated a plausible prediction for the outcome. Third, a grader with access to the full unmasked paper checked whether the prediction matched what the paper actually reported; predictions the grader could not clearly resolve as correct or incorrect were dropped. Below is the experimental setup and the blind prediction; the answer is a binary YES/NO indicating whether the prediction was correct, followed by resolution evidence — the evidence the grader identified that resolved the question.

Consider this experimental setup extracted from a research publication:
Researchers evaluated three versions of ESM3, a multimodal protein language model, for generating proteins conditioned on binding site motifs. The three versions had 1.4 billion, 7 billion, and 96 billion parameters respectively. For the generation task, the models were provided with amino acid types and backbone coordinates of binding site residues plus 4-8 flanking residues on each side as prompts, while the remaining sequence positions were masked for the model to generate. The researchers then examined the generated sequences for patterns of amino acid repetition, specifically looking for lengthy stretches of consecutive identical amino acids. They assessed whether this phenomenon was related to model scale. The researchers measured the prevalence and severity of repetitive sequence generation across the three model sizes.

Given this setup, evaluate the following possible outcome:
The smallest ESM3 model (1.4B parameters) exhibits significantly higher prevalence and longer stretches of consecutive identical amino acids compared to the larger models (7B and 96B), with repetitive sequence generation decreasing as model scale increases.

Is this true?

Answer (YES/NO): NO